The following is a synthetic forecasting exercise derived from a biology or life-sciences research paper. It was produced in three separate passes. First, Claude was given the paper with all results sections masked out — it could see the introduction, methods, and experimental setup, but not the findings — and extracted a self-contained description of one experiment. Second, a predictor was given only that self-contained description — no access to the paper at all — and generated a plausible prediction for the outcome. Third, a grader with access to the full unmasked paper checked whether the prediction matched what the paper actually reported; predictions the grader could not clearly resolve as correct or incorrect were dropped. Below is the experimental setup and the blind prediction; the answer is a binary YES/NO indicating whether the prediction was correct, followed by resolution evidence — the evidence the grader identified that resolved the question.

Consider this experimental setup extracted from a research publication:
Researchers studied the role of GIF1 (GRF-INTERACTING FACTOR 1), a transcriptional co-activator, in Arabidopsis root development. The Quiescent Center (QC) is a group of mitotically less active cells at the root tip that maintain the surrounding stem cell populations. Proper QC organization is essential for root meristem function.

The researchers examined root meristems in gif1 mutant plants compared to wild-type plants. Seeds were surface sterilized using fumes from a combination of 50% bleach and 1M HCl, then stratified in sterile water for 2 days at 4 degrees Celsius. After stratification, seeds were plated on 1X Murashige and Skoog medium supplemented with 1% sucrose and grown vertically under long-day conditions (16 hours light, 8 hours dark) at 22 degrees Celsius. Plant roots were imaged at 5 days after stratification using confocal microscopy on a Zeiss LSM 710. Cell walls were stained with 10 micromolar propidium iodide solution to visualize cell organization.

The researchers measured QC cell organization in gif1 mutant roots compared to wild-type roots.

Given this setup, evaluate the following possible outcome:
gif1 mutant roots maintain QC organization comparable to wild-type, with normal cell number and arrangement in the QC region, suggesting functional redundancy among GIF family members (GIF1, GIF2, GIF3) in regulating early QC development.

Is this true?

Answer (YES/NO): NO